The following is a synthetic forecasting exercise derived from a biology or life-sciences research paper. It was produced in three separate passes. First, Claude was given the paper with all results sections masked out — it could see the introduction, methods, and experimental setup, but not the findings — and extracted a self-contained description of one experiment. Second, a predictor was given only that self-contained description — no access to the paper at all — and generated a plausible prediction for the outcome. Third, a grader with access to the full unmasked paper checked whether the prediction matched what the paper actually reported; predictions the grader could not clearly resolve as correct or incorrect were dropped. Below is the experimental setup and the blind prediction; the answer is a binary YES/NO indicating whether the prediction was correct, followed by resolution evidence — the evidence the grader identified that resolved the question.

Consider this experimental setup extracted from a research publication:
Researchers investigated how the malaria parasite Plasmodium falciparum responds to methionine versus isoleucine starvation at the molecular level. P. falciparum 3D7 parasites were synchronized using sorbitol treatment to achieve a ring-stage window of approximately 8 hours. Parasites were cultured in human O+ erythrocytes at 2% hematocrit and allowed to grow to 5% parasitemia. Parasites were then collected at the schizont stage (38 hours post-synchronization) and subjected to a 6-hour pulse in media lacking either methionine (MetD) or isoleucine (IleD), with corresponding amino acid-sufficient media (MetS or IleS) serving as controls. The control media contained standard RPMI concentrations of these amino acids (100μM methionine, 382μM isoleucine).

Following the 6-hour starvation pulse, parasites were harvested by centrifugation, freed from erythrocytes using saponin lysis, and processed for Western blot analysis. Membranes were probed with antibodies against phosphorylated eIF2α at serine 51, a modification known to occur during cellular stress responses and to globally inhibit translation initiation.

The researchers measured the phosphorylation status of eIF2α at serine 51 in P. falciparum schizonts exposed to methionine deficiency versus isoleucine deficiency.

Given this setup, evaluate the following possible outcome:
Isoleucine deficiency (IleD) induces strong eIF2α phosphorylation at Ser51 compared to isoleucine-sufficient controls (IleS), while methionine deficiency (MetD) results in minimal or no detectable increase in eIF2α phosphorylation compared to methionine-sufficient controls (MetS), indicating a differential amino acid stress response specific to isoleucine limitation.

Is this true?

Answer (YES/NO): NO